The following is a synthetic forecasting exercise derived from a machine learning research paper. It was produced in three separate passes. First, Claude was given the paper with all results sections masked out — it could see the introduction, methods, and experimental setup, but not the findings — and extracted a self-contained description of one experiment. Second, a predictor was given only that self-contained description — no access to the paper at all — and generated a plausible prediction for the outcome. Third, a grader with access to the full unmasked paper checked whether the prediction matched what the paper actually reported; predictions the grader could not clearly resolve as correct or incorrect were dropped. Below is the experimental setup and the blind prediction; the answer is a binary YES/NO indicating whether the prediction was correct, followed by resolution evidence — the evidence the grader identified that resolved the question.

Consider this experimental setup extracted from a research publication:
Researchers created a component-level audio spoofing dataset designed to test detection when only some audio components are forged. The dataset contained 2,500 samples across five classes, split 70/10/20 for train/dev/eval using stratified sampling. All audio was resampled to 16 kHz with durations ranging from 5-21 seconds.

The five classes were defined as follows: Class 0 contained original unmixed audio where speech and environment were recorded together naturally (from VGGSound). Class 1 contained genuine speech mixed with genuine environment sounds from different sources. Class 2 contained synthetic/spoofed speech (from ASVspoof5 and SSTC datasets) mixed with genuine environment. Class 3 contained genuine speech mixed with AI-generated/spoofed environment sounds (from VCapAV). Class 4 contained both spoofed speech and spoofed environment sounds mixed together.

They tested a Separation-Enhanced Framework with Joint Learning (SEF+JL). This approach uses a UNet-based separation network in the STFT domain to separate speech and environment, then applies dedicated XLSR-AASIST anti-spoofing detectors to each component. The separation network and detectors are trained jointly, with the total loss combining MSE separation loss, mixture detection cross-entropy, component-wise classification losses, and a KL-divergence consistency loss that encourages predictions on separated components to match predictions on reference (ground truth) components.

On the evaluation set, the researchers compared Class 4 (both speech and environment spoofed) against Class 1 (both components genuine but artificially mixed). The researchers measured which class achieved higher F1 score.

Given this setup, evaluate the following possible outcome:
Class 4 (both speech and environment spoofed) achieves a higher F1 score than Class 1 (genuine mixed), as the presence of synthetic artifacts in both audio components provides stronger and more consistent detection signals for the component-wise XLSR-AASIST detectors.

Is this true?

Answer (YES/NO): NO